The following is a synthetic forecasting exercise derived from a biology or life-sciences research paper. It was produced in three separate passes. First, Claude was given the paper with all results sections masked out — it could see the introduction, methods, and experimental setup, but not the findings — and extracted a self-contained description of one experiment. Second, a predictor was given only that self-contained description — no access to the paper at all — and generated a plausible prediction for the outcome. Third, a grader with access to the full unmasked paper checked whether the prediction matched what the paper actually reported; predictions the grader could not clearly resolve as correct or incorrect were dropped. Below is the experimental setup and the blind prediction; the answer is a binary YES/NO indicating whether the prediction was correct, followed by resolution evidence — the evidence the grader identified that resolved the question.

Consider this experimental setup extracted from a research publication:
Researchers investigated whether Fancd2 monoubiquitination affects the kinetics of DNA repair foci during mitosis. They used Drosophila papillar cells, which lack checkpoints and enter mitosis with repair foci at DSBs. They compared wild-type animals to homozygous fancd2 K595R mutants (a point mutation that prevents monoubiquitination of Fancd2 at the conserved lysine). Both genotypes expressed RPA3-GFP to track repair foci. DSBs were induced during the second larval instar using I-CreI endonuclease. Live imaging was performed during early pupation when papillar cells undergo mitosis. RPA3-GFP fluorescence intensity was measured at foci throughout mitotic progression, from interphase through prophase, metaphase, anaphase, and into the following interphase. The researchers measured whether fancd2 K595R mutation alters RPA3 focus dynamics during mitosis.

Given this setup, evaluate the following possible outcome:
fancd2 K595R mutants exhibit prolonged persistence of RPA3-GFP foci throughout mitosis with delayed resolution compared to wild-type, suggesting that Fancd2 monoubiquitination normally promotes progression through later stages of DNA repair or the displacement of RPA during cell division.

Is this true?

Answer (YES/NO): YES